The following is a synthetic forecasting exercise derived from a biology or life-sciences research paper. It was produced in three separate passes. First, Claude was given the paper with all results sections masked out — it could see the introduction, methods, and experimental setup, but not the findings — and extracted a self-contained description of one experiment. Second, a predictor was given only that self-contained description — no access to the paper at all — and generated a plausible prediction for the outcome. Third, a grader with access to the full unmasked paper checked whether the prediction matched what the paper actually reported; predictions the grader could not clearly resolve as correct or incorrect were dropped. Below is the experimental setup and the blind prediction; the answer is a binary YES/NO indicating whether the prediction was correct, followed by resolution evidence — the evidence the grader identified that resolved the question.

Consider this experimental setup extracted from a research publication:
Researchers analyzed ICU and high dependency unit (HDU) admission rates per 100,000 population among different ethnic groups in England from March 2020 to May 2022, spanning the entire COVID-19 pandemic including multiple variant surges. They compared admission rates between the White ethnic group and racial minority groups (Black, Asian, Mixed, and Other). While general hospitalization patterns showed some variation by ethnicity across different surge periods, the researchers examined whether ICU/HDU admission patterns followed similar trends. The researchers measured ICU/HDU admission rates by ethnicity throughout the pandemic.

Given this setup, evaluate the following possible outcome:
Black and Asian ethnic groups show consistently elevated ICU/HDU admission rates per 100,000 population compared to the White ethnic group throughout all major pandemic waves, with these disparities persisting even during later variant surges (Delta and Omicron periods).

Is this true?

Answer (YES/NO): YES